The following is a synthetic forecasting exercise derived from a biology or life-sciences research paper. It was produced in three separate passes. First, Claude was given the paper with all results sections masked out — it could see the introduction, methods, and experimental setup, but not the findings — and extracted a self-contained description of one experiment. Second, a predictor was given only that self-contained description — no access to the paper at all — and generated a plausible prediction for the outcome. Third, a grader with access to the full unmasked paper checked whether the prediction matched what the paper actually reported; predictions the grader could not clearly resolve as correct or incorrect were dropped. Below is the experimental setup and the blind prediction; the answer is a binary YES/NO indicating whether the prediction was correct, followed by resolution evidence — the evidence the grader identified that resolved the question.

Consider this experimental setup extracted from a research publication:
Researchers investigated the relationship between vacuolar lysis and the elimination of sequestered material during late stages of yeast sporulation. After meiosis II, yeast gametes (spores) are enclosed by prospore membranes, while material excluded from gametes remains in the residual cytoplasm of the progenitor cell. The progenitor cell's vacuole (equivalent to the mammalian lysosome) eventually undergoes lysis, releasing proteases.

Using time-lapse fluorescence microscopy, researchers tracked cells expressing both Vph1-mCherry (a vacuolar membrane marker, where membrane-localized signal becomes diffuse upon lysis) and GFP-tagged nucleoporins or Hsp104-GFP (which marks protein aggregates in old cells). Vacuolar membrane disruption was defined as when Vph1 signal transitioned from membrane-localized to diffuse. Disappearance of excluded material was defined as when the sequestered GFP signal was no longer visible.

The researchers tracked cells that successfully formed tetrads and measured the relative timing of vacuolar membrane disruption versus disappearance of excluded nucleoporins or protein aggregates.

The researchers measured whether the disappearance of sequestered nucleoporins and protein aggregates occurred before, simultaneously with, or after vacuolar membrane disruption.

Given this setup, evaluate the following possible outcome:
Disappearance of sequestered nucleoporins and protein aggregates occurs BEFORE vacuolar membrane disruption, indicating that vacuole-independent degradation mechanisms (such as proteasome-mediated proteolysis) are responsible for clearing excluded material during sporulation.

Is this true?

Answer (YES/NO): NO